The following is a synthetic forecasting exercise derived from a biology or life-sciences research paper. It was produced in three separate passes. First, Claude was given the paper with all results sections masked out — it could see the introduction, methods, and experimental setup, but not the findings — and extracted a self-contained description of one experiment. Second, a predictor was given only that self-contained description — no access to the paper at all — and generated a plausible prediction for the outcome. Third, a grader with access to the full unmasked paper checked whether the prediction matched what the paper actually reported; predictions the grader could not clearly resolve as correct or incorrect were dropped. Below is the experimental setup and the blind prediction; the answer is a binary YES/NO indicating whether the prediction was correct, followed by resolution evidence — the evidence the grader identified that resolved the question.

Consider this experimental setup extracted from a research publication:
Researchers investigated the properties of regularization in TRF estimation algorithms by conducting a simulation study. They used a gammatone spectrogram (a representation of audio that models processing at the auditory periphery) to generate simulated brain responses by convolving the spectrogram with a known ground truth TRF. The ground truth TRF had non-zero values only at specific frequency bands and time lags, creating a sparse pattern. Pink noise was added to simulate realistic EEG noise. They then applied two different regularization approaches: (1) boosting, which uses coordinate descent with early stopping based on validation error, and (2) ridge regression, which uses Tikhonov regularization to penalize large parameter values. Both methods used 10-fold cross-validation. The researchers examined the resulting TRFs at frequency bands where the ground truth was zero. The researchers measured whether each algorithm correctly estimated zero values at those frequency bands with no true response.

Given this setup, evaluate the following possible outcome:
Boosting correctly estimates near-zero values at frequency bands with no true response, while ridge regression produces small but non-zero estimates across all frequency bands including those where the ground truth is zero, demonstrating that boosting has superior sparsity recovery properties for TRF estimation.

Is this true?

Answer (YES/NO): YES